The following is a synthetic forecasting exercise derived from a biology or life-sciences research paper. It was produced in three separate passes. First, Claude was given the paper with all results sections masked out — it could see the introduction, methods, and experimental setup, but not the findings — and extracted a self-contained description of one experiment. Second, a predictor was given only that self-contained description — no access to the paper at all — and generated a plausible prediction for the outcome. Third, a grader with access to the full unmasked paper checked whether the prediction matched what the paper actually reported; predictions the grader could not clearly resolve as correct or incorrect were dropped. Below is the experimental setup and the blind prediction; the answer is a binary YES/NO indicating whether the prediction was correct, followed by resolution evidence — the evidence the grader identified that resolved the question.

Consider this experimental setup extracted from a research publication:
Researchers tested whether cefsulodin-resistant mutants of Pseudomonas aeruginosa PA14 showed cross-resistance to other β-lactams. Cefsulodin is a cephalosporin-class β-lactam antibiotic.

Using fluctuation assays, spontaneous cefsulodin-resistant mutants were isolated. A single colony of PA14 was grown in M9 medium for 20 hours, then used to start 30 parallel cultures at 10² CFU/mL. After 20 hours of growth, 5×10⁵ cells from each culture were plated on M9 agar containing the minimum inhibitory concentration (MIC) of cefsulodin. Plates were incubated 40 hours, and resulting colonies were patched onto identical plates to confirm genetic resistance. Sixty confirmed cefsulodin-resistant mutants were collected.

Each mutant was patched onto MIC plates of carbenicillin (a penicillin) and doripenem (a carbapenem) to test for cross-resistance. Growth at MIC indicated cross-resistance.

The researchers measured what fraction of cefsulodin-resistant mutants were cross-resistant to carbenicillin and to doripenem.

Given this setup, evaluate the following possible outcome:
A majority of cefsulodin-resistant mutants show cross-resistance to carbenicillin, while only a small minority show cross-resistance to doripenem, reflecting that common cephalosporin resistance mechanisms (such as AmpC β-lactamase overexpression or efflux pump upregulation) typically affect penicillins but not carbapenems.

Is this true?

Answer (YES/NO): NO